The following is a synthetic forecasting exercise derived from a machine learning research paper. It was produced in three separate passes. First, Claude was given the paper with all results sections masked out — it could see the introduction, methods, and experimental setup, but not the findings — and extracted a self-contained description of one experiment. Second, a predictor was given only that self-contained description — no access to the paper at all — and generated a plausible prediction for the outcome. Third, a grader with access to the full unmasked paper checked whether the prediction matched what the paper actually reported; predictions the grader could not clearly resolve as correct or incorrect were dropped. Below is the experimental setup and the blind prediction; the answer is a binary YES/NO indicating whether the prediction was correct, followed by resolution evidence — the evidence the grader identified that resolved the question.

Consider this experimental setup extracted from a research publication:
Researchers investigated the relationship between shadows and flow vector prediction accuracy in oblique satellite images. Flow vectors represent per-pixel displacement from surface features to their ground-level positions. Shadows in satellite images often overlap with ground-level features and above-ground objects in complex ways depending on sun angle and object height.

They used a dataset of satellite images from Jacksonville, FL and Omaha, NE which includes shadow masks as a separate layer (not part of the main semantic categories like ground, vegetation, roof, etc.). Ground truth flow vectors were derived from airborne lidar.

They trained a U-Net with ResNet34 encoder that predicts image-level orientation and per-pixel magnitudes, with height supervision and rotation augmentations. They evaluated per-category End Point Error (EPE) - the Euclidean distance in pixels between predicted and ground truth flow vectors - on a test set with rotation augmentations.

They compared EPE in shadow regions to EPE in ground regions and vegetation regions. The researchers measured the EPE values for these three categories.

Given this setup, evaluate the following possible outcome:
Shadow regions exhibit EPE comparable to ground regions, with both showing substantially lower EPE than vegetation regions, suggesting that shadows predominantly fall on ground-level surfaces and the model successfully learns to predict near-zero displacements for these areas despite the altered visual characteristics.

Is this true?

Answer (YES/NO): NO